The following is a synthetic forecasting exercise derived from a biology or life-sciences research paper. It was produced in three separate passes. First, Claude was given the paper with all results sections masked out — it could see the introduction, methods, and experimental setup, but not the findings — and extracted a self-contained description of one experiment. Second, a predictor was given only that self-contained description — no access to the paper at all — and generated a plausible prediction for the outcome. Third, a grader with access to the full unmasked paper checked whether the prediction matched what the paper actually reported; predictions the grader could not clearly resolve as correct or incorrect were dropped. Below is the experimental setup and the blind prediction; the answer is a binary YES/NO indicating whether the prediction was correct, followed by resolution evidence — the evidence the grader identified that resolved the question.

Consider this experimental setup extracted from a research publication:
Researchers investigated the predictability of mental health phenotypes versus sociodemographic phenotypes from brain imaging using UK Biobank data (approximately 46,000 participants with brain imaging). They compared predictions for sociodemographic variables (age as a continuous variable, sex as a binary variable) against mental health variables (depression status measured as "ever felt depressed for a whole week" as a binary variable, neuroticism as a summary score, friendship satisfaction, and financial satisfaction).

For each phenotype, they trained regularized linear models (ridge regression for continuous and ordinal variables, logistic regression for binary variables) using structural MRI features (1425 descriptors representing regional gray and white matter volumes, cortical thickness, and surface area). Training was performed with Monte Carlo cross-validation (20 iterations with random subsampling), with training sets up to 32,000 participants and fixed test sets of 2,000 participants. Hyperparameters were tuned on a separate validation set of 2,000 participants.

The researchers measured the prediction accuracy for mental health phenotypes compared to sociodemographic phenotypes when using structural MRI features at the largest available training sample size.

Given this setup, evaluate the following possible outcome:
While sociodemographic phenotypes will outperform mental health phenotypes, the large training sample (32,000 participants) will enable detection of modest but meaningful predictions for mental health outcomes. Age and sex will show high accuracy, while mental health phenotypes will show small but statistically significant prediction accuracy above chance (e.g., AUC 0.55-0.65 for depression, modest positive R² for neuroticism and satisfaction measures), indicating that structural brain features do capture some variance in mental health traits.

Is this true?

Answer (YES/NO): NO